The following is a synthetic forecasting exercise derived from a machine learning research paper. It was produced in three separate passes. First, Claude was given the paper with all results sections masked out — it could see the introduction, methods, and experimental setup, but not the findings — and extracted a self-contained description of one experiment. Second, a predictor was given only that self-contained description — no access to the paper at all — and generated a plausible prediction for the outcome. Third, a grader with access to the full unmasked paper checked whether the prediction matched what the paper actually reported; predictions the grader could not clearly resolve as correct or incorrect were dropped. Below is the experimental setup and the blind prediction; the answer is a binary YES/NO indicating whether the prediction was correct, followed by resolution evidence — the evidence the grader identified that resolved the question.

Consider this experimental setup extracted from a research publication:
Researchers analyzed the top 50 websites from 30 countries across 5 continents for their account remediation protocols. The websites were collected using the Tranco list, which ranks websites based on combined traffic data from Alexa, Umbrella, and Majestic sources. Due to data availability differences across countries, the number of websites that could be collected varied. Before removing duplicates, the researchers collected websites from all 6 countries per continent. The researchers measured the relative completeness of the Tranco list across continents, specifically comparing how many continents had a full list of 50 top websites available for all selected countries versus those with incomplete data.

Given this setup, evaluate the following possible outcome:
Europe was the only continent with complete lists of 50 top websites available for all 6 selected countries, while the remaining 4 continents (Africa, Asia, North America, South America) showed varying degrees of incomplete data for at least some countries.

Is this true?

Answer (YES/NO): NO